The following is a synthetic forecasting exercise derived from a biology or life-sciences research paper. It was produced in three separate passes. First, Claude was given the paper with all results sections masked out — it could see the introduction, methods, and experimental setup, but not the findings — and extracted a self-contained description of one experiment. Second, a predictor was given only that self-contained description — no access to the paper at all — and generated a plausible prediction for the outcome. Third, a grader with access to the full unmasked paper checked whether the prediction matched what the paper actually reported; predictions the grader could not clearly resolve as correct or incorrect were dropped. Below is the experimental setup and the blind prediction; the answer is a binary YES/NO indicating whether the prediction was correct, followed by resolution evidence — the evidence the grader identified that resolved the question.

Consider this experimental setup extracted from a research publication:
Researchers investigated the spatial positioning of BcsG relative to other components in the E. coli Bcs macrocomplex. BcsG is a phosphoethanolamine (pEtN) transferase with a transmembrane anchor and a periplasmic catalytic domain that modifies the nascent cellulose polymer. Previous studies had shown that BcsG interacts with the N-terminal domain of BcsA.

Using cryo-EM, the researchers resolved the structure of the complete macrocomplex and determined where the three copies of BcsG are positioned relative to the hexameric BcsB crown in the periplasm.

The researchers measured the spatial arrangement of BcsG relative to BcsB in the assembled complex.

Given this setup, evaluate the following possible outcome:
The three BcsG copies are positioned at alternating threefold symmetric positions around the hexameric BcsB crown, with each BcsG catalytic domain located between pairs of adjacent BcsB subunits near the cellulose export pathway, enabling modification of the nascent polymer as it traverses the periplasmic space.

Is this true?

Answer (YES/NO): NO